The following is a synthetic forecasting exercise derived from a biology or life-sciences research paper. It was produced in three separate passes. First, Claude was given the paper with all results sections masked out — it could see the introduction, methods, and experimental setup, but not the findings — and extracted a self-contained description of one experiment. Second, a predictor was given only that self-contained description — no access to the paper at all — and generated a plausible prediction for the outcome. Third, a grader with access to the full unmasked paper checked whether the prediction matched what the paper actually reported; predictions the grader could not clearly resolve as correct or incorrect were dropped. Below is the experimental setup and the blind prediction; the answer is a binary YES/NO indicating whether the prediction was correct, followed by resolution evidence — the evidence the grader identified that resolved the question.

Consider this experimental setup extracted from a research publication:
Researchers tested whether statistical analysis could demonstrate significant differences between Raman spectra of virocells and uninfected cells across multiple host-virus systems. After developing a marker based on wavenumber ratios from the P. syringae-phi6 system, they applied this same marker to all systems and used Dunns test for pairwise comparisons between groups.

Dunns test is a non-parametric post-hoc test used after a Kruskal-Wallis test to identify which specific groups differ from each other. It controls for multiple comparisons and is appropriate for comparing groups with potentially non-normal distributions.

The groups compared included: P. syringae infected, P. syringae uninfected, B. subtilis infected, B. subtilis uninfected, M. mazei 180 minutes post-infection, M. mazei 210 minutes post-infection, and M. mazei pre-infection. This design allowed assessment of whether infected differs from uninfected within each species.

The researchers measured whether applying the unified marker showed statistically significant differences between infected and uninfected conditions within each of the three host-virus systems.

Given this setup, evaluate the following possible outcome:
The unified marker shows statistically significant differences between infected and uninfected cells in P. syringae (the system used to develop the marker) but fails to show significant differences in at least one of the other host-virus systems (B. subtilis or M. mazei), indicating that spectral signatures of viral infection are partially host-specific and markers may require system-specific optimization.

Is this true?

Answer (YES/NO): YES